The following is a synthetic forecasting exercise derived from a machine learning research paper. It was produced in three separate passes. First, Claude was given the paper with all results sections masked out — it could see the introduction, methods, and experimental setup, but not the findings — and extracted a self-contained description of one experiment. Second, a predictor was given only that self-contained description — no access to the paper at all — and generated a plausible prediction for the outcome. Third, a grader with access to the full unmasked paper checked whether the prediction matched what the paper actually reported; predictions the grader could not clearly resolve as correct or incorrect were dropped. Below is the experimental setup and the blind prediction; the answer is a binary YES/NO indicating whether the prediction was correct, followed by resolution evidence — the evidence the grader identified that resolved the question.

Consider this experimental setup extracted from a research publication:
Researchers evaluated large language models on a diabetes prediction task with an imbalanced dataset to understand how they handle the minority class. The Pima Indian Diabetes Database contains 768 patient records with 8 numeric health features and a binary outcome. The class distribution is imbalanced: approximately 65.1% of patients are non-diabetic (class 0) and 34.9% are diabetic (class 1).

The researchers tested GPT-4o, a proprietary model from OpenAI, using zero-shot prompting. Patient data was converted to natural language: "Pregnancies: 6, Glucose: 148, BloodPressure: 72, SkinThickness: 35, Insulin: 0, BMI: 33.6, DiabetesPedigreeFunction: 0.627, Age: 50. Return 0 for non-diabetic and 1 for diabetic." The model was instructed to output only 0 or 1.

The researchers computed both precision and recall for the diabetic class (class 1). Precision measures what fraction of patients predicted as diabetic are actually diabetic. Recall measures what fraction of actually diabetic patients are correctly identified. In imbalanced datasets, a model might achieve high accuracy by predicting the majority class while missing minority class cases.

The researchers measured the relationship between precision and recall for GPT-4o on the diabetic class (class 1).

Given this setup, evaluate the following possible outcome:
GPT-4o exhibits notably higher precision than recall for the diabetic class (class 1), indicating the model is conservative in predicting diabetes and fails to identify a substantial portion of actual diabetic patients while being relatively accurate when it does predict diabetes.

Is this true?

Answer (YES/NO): NO